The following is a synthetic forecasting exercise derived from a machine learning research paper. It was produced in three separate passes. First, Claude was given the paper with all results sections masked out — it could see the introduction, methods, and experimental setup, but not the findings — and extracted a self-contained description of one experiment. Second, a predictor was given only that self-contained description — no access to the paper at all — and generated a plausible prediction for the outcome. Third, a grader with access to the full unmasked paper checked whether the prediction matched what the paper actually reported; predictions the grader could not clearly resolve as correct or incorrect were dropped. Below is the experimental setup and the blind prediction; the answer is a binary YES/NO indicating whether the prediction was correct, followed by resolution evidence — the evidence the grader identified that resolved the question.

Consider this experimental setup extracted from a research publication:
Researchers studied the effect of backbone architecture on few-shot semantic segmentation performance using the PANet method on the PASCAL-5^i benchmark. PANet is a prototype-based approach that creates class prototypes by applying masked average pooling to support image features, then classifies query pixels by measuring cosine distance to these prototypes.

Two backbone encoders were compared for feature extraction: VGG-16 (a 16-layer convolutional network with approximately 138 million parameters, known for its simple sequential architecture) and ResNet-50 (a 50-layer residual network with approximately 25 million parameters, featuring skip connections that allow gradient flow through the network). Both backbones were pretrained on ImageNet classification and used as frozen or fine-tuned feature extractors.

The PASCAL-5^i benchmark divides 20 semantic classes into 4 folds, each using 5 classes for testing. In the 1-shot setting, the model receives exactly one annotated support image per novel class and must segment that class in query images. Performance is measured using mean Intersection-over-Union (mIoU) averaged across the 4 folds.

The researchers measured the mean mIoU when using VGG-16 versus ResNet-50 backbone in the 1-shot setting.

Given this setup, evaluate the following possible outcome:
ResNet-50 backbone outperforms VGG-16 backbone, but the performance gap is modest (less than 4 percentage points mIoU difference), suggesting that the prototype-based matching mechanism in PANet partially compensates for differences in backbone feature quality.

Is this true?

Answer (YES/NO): YES